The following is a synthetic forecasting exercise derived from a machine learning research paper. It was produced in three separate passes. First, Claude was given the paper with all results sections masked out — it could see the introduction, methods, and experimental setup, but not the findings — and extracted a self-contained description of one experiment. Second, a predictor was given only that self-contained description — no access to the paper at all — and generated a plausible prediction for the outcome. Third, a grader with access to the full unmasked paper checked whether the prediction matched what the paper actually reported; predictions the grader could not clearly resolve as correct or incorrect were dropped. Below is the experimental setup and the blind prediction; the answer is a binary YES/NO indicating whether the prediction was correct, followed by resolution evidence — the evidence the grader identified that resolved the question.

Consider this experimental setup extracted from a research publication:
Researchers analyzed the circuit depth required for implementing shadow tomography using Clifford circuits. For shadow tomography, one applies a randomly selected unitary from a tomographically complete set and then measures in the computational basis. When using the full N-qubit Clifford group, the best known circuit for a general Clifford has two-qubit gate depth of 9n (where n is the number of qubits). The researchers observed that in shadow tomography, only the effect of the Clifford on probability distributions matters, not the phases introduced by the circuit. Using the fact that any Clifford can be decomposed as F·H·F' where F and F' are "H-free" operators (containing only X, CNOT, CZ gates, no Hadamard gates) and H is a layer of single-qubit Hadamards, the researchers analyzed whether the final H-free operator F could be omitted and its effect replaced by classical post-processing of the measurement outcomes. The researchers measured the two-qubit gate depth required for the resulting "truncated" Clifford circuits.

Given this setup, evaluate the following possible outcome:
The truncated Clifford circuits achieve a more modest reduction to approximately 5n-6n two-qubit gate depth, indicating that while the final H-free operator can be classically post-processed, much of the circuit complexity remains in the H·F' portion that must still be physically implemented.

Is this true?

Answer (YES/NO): NO